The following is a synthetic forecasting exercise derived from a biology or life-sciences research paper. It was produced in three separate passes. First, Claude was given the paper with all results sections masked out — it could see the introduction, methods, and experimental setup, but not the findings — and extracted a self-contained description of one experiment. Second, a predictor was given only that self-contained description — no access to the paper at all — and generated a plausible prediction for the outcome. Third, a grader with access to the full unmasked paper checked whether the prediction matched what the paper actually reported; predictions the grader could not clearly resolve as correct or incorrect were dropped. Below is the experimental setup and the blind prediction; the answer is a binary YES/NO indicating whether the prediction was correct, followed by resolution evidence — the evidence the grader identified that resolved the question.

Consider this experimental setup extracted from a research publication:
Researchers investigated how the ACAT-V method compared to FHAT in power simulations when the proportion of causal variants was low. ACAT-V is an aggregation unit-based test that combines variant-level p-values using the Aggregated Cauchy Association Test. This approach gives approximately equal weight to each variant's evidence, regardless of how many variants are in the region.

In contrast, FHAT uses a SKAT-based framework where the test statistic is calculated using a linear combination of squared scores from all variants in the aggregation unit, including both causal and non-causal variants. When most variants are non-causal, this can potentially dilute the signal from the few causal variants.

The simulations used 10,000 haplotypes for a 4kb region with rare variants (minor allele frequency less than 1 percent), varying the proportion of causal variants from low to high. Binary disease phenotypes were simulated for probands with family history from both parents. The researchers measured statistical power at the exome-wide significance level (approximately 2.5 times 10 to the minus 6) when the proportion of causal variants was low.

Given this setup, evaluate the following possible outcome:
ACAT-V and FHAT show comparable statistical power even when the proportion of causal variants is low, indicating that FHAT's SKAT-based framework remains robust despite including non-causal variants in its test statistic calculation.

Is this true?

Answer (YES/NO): NO